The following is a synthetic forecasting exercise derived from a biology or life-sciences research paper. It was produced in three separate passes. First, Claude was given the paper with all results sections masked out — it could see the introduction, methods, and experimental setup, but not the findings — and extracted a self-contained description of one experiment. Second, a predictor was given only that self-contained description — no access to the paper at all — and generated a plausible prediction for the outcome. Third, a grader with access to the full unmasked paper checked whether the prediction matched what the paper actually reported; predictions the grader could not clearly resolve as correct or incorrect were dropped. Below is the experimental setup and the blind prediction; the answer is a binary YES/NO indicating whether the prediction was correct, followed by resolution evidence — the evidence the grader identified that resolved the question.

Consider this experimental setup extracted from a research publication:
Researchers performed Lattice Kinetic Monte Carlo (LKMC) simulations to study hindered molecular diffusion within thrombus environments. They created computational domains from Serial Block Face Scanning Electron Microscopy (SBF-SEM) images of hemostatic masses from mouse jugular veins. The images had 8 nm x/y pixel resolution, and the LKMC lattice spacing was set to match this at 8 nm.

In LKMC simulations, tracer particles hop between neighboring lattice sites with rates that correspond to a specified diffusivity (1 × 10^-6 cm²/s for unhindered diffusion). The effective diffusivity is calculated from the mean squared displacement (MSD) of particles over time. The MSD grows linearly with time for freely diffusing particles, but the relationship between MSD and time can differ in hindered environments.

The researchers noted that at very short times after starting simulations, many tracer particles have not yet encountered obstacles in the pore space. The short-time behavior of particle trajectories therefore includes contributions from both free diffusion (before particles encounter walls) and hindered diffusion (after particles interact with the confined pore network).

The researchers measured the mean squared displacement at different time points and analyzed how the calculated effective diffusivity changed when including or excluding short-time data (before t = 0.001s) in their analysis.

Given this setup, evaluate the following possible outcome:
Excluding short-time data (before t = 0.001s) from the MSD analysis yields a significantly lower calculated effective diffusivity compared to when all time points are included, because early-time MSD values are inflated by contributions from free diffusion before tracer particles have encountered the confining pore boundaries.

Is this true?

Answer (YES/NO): YES